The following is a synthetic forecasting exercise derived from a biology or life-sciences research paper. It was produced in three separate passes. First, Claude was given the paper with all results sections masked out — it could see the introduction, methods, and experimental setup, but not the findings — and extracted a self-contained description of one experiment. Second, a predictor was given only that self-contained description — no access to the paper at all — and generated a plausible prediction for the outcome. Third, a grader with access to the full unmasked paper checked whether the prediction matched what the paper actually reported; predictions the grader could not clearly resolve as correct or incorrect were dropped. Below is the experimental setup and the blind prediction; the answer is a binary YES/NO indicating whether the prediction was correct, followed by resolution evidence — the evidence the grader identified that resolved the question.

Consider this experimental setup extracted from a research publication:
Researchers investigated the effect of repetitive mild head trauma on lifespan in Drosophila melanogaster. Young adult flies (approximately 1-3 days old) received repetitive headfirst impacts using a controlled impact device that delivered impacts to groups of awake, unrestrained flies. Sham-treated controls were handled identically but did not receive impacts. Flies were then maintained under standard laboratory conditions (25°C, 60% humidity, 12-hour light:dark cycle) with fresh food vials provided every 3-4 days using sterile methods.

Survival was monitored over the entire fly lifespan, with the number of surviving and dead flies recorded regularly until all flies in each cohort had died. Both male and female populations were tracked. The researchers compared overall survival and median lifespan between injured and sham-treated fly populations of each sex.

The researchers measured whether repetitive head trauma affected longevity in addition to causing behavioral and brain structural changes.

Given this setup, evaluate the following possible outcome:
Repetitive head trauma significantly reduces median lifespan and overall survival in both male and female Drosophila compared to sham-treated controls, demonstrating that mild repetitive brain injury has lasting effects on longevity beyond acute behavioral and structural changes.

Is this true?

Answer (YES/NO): NO